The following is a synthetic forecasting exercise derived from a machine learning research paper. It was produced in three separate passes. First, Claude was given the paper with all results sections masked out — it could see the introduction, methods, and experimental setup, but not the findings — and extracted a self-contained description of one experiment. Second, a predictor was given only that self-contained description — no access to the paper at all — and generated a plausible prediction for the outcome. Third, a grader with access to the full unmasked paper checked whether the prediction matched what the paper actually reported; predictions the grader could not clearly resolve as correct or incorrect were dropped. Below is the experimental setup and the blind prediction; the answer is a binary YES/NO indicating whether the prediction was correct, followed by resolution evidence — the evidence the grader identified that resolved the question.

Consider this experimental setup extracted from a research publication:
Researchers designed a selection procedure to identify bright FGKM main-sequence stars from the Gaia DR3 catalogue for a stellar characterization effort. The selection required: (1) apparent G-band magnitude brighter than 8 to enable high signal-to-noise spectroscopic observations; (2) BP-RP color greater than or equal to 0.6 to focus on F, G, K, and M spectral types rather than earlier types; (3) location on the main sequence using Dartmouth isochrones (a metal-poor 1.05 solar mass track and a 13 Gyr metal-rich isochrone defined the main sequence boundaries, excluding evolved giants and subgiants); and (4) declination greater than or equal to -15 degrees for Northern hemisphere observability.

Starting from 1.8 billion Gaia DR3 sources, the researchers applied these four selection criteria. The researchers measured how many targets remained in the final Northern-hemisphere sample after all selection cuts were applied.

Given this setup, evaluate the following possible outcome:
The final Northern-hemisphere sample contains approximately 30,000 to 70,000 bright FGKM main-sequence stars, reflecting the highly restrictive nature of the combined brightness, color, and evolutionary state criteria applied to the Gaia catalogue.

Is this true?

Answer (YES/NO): NO